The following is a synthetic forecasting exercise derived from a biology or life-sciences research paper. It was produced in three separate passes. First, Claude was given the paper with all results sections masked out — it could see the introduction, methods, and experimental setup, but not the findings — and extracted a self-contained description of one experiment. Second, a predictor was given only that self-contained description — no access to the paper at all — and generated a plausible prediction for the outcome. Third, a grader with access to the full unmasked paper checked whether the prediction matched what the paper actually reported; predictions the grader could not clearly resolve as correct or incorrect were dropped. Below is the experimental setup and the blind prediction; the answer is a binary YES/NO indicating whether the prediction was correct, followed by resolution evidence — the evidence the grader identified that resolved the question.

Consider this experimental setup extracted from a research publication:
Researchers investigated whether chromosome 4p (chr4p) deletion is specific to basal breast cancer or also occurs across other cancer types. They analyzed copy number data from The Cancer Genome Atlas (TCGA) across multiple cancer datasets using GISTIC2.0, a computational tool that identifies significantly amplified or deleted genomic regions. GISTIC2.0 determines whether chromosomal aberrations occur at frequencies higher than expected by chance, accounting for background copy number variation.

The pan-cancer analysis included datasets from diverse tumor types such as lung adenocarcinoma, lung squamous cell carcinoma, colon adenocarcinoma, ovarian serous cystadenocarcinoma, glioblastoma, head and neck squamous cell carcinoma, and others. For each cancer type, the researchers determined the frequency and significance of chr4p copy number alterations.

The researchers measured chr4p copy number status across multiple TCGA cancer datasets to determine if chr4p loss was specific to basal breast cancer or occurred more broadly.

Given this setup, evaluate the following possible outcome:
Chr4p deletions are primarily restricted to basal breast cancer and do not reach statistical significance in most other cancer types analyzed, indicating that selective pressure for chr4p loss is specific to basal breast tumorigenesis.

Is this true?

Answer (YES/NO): NO